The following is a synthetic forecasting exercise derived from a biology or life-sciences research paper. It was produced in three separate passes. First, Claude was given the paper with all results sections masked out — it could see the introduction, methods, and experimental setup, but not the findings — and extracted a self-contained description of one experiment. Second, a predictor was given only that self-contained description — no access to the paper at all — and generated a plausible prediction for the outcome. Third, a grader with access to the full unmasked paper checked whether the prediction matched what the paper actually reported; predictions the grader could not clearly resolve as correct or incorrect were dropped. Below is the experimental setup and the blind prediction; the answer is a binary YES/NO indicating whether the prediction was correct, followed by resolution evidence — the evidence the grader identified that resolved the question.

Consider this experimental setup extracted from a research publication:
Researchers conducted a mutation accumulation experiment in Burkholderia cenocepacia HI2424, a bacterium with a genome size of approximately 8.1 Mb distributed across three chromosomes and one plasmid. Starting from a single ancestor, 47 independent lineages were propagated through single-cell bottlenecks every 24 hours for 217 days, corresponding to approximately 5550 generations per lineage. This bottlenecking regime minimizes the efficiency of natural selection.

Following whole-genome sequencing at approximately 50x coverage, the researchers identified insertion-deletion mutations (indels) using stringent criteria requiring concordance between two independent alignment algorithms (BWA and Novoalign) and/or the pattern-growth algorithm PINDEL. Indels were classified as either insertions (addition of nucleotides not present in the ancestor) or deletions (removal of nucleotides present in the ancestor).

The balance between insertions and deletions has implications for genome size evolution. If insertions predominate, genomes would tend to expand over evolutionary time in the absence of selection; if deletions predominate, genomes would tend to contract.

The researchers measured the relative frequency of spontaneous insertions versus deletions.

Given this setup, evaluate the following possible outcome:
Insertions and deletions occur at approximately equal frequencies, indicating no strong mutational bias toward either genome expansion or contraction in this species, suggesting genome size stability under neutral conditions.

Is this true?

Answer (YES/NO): NO